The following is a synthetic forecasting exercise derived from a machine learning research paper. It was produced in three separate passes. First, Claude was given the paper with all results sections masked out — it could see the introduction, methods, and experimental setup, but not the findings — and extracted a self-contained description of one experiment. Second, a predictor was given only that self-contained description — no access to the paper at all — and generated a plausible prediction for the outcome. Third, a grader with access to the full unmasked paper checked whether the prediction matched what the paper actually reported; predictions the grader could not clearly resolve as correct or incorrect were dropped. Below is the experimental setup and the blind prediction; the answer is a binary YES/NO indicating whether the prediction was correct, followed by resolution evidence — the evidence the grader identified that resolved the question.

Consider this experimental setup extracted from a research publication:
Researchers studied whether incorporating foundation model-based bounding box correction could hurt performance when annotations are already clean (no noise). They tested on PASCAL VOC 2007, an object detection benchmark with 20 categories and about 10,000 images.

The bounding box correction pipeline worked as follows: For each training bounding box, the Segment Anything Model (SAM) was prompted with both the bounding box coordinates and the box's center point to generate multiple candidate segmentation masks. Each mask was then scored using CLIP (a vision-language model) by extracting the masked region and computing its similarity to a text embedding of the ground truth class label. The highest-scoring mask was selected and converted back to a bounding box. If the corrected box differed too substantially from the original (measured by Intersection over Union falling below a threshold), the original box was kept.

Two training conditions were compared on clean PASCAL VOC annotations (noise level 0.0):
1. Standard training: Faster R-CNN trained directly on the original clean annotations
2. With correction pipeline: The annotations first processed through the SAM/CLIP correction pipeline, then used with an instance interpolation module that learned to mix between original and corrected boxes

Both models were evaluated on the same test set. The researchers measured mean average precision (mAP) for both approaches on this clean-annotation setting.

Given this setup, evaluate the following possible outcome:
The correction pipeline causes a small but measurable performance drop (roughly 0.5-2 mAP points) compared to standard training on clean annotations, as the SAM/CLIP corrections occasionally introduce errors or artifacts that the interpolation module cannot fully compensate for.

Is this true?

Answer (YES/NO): YES